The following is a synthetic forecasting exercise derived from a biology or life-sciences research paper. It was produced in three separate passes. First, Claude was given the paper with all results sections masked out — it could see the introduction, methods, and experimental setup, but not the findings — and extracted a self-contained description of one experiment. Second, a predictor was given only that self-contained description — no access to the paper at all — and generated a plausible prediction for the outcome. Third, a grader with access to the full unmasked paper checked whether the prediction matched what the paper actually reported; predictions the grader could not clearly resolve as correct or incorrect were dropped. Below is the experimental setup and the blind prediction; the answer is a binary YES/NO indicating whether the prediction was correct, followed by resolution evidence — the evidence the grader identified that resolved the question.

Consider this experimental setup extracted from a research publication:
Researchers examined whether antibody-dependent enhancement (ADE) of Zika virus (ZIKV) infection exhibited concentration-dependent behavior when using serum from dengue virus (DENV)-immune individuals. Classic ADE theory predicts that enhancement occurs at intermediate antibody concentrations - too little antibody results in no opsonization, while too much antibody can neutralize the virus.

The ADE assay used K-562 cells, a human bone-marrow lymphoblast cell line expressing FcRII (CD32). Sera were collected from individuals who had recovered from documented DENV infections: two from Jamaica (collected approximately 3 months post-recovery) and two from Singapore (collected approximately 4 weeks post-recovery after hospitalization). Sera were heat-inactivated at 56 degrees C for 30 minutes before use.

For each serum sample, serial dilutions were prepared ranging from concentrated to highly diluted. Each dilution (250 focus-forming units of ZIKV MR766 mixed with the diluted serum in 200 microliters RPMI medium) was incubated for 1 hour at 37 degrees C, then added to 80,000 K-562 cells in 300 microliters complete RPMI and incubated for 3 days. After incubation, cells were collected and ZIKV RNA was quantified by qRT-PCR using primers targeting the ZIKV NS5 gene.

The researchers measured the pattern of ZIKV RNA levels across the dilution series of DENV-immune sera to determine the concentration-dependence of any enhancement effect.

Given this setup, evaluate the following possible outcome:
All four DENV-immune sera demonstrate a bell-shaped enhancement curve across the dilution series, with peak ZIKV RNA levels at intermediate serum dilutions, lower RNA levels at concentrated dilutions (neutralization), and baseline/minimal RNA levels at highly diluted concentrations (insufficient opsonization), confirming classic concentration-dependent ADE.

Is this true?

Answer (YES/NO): NO